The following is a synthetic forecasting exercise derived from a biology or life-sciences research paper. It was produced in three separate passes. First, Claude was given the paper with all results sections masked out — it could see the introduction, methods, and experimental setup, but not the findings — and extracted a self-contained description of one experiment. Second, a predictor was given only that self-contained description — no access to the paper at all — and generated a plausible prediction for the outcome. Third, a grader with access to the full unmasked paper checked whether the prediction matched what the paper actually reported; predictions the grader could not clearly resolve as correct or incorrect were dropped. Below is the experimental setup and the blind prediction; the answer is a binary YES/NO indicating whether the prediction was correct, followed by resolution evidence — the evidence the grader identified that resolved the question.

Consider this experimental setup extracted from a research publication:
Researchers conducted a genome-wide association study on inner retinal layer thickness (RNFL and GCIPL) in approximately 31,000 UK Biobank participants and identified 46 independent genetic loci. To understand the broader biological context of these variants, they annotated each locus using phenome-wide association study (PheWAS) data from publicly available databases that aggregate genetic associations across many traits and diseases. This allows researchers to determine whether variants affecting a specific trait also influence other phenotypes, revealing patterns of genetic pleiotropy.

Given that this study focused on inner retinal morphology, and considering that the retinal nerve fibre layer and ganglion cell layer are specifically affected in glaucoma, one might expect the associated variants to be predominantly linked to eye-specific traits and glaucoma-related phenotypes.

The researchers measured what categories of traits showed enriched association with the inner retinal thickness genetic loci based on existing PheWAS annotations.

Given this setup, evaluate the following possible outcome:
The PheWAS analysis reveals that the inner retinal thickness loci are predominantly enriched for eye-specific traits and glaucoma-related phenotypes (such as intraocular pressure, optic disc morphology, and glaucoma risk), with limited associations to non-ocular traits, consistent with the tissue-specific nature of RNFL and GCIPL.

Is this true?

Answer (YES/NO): NO